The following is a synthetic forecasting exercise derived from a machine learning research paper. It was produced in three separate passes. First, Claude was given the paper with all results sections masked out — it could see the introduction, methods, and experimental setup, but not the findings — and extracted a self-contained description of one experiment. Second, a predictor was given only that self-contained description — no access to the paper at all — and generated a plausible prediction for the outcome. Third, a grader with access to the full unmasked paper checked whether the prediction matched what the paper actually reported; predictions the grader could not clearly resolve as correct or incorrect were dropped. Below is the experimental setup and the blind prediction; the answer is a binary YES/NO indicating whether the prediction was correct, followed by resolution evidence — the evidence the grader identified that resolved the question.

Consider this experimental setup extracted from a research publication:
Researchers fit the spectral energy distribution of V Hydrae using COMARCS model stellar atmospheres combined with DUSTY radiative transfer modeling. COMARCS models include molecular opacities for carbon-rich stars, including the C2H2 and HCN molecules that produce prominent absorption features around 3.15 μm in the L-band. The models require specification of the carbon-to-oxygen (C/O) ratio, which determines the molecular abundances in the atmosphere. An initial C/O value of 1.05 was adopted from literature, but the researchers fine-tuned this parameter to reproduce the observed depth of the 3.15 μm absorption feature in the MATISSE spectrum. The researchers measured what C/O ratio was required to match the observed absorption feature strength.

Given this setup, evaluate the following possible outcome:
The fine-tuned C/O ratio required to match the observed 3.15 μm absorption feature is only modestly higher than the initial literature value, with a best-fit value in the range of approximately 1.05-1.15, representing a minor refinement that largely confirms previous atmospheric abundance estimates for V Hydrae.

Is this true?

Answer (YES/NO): NO